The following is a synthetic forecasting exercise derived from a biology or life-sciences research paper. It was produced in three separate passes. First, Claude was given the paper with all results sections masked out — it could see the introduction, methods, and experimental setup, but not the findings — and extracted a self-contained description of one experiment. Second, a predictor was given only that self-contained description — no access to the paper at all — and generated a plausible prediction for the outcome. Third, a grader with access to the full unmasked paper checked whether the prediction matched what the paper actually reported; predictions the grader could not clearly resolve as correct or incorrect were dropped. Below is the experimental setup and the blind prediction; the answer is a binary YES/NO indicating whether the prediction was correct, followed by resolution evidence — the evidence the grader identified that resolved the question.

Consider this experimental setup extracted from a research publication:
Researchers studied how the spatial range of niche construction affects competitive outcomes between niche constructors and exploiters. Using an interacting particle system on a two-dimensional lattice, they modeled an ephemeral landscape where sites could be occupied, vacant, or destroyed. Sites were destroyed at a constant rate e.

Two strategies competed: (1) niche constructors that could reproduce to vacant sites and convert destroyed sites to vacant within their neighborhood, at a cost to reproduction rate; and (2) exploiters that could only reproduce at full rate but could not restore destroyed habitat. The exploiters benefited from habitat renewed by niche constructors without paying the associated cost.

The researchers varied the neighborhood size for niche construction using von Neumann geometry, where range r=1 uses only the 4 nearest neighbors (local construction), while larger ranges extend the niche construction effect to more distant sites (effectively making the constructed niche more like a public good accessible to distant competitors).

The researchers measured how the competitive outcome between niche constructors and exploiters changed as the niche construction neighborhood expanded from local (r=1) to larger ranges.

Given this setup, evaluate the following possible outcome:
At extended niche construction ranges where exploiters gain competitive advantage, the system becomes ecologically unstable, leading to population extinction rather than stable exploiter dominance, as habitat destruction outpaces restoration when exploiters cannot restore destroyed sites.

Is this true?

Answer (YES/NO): YES